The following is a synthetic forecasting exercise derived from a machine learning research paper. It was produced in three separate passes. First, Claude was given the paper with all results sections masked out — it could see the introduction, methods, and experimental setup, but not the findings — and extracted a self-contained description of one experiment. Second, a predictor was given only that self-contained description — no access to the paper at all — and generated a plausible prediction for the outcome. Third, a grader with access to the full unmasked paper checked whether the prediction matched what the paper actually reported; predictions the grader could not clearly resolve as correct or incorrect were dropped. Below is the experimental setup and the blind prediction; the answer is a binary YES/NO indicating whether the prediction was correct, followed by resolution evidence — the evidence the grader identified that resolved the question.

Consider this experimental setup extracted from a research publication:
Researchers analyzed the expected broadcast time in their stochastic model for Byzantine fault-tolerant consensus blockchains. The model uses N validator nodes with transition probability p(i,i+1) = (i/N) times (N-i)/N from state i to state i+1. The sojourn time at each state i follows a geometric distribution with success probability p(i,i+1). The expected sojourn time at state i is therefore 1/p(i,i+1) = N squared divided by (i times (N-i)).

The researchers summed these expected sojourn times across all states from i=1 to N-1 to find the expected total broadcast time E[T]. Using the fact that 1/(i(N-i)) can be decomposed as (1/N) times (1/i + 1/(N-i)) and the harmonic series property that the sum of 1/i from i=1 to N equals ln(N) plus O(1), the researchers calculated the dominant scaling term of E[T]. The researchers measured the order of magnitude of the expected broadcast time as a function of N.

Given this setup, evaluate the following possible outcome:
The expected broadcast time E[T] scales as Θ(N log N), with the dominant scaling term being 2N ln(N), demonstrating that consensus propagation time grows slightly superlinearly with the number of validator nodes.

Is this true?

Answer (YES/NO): YES